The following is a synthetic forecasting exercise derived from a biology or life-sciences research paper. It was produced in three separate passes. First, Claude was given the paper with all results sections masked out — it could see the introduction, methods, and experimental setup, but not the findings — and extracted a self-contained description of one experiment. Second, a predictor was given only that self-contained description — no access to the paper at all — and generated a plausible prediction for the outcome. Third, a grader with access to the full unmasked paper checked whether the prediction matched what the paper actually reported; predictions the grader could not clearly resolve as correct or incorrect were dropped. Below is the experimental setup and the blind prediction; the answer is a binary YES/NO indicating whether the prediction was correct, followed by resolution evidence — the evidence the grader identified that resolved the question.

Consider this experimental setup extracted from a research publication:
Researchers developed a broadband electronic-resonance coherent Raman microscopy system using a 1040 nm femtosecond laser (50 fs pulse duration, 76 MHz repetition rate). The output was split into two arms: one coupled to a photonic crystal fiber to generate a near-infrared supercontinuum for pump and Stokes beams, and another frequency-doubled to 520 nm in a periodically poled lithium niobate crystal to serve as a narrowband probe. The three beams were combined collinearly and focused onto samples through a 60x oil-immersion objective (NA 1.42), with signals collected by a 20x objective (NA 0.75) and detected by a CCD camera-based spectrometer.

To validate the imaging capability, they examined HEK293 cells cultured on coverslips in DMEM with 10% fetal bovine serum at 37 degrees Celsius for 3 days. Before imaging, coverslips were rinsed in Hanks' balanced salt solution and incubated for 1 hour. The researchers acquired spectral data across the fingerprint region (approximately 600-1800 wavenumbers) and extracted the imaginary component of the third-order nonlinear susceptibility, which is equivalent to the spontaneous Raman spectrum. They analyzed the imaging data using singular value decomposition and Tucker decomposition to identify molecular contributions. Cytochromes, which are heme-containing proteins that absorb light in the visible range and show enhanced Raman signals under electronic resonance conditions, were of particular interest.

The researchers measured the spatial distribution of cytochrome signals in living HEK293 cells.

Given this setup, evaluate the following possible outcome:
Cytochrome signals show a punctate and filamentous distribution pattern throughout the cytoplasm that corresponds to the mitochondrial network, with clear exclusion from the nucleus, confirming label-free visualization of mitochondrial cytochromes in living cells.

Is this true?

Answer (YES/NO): NO